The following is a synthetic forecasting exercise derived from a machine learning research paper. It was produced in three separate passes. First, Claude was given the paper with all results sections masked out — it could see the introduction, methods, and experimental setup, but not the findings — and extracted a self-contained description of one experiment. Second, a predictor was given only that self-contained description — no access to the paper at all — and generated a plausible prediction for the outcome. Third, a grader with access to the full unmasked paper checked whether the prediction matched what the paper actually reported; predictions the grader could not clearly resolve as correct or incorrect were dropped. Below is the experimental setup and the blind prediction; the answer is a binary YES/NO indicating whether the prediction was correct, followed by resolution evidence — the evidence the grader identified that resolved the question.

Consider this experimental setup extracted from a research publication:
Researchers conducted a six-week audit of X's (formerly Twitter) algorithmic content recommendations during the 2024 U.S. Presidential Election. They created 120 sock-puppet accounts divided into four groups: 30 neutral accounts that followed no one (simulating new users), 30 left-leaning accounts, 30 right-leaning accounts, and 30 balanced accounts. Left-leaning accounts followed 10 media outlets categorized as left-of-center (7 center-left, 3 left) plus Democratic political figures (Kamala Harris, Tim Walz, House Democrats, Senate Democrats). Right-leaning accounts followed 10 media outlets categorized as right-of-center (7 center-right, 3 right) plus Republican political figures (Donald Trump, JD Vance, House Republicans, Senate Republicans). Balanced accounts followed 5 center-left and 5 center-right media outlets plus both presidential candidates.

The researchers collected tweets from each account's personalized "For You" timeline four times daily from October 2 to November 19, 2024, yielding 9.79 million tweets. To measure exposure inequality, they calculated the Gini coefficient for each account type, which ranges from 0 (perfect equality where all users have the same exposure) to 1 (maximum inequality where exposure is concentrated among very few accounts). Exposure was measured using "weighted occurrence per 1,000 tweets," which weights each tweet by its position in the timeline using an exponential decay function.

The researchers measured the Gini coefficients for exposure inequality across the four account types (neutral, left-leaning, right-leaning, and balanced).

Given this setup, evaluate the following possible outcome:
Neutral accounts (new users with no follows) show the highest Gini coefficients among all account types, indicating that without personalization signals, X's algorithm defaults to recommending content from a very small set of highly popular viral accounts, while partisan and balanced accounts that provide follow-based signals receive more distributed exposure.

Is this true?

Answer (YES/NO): NO